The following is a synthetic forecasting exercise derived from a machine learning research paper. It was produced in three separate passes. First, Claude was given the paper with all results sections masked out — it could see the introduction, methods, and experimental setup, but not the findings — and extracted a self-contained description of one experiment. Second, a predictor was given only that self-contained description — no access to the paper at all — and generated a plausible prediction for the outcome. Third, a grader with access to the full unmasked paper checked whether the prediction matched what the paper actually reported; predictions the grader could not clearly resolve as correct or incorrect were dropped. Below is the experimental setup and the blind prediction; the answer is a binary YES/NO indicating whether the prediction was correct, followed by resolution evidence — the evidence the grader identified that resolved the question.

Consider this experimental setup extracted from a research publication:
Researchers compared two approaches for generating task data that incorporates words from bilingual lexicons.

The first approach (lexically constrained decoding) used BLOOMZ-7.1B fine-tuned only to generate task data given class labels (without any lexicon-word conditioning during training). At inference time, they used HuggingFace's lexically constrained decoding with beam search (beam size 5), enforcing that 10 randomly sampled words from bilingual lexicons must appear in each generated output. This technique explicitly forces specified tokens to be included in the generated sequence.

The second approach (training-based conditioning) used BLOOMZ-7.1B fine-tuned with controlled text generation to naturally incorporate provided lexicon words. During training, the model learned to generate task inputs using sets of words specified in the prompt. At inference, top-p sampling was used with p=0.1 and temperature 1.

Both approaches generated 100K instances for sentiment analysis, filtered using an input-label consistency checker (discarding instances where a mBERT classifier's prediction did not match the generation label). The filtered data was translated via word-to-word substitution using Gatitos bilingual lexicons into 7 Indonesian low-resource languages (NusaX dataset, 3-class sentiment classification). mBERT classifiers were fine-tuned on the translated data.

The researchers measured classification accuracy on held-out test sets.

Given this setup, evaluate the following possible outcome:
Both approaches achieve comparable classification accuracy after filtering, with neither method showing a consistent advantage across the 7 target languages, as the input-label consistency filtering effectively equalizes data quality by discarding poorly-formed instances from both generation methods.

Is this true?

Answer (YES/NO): NO